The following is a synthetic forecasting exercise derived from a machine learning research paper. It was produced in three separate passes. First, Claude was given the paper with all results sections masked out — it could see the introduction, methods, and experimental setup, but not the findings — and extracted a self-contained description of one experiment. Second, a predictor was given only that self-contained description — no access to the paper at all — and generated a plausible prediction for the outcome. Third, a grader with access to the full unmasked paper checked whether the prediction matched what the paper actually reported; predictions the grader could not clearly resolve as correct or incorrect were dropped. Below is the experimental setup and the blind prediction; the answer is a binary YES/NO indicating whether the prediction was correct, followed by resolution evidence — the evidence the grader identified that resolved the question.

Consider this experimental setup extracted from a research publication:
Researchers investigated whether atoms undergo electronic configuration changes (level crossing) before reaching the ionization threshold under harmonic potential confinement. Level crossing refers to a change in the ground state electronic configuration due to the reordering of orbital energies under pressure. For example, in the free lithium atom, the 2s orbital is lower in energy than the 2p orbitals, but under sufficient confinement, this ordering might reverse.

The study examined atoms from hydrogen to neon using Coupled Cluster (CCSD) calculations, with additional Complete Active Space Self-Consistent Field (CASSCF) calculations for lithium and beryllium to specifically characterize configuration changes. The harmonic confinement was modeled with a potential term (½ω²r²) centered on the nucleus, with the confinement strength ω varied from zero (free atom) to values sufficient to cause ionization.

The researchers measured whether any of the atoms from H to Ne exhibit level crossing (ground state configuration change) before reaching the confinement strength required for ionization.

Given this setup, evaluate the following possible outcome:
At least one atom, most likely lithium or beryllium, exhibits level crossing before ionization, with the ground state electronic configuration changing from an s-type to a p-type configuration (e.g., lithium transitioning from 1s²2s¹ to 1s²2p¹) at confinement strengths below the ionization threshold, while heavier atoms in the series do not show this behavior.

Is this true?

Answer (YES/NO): YES